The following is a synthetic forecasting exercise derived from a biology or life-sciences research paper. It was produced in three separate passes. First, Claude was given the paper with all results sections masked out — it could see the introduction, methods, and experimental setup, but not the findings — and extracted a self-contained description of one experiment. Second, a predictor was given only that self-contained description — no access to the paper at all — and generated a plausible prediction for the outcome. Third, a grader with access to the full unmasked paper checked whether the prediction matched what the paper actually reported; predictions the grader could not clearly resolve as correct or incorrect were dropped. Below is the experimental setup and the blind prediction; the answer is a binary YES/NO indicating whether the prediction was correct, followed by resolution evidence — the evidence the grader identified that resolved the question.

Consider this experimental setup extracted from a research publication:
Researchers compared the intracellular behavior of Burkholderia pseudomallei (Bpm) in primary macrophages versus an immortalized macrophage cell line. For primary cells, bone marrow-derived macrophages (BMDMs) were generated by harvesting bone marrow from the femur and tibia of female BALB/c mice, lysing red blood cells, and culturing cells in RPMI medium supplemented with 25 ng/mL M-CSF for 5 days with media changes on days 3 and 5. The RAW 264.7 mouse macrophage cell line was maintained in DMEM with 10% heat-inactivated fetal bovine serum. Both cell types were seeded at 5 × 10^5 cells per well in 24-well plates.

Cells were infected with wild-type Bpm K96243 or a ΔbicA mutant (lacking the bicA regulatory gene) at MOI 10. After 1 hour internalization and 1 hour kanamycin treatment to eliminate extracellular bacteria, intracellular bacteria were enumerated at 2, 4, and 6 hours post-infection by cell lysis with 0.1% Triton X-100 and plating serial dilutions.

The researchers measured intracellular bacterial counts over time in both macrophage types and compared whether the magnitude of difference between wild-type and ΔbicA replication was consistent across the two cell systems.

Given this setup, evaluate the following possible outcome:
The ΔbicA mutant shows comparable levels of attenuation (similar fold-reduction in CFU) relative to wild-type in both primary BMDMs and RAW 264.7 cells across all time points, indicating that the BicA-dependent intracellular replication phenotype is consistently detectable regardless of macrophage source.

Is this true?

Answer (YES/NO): YES